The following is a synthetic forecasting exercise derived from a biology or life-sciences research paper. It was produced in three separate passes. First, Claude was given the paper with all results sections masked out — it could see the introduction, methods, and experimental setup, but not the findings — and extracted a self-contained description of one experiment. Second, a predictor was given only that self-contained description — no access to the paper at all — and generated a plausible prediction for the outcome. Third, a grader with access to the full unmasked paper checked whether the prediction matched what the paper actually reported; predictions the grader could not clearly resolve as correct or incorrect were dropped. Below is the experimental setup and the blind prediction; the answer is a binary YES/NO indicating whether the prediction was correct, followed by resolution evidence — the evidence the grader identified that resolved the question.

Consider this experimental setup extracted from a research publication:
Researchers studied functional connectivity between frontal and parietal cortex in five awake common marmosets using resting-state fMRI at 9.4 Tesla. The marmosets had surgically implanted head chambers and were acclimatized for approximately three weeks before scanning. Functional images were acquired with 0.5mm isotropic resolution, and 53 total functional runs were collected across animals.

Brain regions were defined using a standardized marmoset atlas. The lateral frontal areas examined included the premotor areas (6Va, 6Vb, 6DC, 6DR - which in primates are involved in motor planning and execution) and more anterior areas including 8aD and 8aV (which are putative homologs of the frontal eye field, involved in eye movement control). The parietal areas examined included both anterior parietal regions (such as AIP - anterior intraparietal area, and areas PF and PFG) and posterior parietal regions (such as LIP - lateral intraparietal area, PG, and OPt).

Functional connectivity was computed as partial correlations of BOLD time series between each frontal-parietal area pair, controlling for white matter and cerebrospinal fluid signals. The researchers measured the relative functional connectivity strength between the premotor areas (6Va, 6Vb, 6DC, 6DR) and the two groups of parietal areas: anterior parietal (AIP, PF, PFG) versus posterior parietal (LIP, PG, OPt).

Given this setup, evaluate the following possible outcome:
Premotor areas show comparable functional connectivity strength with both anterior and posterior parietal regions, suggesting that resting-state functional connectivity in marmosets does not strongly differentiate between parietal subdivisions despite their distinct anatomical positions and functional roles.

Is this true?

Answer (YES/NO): NO